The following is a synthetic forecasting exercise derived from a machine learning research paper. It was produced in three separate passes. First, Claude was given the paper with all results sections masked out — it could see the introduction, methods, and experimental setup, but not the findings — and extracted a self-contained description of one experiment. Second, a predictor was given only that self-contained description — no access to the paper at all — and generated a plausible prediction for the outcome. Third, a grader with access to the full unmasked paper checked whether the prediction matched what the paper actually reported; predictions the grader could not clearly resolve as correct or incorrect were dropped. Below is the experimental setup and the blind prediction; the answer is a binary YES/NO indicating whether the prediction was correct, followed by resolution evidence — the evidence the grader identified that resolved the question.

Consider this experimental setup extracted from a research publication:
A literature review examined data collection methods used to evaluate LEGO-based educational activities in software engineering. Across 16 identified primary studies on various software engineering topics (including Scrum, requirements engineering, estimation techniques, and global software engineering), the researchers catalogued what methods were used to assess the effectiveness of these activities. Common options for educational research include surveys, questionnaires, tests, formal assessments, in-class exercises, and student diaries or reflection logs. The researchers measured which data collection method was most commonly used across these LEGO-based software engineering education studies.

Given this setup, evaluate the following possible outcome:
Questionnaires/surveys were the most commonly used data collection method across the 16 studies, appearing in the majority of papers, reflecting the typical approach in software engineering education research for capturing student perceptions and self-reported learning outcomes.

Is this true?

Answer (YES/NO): YES